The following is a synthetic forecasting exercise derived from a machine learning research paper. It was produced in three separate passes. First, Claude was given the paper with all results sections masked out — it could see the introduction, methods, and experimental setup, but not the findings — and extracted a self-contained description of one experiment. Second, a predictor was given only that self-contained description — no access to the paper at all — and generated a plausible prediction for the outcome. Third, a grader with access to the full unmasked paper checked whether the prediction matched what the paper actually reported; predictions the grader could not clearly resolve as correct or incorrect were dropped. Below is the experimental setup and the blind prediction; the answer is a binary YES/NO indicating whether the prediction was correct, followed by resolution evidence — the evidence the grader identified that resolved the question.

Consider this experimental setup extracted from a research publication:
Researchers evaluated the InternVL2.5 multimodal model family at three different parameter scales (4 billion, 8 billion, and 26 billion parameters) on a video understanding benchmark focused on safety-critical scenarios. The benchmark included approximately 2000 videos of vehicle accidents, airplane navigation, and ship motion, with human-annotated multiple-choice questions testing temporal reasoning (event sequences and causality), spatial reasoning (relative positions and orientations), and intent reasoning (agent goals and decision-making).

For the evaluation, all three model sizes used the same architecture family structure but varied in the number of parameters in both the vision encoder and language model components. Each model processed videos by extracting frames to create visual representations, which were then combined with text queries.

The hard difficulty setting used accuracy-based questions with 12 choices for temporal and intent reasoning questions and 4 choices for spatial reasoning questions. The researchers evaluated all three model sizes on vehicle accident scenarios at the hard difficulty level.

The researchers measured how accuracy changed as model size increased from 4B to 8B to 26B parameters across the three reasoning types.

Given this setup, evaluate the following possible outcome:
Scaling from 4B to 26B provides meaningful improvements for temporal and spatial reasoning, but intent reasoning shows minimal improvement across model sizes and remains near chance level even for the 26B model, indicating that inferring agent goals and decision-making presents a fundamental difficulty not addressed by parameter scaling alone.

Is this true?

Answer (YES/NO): NO